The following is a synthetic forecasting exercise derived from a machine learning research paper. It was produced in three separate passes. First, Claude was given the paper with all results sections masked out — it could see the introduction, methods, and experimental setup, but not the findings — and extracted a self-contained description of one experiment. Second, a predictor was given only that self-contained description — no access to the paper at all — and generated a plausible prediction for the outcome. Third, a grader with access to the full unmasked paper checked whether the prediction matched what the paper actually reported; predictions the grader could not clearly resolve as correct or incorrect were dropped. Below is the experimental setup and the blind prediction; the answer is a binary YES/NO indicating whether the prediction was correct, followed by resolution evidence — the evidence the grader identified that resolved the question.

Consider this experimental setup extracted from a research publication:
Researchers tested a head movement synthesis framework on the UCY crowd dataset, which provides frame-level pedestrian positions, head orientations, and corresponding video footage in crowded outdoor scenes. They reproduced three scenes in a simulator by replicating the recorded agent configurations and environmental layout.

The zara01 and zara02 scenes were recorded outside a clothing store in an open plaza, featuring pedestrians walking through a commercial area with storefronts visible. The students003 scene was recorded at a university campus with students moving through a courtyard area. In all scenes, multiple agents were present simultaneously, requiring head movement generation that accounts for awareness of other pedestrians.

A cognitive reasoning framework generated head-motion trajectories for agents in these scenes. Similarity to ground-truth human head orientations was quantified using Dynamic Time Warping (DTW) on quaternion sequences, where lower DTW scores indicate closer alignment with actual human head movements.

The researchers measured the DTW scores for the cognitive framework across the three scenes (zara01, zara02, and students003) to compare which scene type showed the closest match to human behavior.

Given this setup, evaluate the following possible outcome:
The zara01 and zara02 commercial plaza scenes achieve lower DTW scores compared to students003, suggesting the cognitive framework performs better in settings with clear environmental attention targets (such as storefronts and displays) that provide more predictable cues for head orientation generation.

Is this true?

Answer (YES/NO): YES